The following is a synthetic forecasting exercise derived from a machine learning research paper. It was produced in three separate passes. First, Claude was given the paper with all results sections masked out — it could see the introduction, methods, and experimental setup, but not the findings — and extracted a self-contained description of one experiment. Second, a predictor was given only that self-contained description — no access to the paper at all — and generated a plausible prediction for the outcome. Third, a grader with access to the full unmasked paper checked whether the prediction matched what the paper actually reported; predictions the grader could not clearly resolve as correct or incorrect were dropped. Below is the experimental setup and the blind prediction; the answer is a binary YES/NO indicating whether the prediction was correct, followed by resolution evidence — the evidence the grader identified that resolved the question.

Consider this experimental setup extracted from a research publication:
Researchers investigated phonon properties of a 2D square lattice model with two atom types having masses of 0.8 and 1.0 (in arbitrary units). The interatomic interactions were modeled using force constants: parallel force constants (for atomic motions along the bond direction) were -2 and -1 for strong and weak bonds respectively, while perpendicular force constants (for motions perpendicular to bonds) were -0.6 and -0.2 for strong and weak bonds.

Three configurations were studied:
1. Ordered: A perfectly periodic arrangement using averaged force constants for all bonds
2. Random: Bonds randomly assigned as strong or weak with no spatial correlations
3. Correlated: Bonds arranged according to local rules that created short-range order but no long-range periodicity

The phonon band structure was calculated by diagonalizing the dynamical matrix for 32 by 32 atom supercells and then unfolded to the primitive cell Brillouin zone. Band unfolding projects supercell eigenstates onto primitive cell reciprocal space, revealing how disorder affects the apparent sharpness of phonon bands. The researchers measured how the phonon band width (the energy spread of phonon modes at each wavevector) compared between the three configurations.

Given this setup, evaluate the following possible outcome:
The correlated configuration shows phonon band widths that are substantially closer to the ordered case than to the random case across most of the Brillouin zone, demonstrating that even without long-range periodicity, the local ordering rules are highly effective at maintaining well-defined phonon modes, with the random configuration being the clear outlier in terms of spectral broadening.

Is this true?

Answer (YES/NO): NO